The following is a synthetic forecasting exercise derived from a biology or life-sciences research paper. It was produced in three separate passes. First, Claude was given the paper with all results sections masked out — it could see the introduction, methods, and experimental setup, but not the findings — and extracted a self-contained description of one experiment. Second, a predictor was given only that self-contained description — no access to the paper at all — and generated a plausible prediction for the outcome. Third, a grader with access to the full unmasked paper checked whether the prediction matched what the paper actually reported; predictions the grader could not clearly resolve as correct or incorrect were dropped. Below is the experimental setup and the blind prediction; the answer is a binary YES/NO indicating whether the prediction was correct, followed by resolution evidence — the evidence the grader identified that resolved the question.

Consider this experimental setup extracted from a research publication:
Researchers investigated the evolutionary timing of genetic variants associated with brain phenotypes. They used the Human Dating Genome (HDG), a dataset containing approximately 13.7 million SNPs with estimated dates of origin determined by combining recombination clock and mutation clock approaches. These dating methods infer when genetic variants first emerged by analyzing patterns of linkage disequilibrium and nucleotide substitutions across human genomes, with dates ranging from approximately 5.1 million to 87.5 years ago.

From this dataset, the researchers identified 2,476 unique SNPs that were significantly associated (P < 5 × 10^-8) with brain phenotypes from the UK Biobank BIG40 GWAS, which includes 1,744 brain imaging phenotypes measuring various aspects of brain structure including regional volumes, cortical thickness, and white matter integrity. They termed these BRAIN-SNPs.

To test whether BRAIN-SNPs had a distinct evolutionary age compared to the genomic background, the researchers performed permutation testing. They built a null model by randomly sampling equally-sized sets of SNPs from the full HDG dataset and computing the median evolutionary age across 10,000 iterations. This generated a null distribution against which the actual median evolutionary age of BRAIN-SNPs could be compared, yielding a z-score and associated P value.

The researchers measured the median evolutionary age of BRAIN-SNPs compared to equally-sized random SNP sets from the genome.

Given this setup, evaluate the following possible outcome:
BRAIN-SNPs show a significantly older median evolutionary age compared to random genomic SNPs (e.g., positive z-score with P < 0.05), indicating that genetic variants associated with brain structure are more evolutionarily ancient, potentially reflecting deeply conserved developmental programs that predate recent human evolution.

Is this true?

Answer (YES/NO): NO